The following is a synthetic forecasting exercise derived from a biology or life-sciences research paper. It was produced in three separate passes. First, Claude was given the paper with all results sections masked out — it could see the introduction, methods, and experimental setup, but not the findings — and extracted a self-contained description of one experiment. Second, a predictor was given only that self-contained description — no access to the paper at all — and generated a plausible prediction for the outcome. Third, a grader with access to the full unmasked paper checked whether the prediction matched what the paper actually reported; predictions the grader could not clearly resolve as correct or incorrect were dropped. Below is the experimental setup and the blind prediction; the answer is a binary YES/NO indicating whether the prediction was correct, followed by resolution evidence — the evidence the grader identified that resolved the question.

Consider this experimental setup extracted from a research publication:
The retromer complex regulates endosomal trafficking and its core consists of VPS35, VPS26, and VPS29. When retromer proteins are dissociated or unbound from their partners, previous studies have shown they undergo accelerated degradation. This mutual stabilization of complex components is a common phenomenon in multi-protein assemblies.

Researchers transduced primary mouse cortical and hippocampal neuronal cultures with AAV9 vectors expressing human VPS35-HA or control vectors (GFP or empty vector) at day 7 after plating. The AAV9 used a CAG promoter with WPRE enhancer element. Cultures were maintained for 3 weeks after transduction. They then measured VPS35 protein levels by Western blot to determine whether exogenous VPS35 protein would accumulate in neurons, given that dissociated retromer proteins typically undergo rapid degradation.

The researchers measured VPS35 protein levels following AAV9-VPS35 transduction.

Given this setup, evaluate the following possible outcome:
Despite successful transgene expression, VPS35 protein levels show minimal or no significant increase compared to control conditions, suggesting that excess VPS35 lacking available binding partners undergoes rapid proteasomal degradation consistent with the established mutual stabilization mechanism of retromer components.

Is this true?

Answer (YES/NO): NO